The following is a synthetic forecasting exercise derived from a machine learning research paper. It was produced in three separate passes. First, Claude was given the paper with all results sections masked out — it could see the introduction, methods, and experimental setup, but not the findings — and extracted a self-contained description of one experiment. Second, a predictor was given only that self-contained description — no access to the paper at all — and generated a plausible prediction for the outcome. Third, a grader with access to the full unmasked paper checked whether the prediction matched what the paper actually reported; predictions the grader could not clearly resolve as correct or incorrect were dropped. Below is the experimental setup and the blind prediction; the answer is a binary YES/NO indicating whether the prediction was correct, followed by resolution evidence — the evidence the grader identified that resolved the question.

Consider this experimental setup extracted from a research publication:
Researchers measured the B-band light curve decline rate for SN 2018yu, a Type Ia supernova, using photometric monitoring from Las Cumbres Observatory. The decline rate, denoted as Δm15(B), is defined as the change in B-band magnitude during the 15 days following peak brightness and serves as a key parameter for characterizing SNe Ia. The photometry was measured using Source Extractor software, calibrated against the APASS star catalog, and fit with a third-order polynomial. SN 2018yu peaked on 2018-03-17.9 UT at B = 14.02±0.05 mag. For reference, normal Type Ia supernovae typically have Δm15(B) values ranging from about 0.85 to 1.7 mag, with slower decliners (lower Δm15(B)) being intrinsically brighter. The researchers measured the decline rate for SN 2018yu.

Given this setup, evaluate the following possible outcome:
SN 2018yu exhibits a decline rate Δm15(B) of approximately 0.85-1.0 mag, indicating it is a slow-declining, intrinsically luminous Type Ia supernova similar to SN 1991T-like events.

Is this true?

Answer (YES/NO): NO